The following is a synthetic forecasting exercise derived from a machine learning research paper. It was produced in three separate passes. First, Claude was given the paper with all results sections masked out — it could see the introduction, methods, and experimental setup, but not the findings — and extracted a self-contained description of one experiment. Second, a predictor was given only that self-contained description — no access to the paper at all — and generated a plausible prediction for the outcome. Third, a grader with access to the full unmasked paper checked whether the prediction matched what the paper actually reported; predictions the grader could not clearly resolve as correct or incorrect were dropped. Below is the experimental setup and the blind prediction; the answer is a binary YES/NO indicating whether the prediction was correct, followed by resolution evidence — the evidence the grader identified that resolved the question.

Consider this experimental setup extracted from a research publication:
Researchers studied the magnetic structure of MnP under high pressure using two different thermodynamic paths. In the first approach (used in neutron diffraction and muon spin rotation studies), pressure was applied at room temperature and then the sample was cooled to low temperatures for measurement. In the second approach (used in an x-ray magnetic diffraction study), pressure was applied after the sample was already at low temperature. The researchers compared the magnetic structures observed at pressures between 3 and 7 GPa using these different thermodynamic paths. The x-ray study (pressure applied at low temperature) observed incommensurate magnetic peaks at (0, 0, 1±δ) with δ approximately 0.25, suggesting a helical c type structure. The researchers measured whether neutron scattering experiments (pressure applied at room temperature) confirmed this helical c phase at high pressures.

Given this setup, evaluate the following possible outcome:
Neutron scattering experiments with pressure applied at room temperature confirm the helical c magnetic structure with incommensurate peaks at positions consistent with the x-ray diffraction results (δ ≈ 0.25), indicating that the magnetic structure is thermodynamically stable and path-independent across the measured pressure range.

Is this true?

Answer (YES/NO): NO